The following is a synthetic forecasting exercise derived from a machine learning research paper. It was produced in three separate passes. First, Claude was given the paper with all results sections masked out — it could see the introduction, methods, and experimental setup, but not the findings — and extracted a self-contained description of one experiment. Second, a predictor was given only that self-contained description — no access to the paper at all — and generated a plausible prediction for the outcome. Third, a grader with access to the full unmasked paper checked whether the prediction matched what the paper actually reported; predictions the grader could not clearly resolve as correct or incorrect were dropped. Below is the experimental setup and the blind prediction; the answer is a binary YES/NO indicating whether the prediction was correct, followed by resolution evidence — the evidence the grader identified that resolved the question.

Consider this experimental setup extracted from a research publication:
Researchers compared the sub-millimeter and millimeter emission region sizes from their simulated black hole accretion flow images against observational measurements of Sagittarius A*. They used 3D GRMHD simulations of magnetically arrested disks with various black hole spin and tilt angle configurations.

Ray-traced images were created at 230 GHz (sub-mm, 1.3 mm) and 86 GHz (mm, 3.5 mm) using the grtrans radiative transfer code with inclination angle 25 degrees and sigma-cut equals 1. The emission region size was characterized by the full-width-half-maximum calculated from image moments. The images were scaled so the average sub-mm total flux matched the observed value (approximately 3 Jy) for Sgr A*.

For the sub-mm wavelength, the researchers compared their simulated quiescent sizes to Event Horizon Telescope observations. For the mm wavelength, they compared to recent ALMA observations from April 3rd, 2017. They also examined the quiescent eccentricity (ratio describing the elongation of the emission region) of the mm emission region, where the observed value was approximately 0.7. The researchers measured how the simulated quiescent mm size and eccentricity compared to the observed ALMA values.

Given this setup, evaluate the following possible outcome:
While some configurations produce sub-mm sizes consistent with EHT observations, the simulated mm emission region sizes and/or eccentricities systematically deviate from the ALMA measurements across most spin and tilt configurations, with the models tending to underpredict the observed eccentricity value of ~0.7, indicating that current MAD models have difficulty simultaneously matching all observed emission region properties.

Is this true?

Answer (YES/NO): YES